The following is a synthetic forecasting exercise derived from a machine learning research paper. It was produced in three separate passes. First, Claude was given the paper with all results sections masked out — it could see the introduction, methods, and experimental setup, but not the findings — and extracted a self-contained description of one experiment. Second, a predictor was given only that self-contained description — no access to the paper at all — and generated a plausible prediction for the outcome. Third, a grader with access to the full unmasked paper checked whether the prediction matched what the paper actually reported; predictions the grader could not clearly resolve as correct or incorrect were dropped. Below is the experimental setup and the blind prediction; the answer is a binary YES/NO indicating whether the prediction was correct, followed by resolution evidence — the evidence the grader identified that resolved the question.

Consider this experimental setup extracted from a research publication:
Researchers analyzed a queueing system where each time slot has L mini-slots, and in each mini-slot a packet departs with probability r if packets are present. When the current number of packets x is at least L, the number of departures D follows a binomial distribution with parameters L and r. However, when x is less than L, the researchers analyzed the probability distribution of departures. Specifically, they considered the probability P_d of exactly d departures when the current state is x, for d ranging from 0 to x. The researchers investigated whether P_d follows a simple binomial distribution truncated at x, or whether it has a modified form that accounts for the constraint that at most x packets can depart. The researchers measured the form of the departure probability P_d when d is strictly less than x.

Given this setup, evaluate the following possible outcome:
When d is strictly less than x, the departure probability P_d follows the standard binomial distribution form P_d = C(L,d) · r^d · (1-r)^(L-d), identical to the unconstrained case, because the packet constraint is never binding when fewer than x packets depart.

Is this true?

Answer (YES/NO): YES